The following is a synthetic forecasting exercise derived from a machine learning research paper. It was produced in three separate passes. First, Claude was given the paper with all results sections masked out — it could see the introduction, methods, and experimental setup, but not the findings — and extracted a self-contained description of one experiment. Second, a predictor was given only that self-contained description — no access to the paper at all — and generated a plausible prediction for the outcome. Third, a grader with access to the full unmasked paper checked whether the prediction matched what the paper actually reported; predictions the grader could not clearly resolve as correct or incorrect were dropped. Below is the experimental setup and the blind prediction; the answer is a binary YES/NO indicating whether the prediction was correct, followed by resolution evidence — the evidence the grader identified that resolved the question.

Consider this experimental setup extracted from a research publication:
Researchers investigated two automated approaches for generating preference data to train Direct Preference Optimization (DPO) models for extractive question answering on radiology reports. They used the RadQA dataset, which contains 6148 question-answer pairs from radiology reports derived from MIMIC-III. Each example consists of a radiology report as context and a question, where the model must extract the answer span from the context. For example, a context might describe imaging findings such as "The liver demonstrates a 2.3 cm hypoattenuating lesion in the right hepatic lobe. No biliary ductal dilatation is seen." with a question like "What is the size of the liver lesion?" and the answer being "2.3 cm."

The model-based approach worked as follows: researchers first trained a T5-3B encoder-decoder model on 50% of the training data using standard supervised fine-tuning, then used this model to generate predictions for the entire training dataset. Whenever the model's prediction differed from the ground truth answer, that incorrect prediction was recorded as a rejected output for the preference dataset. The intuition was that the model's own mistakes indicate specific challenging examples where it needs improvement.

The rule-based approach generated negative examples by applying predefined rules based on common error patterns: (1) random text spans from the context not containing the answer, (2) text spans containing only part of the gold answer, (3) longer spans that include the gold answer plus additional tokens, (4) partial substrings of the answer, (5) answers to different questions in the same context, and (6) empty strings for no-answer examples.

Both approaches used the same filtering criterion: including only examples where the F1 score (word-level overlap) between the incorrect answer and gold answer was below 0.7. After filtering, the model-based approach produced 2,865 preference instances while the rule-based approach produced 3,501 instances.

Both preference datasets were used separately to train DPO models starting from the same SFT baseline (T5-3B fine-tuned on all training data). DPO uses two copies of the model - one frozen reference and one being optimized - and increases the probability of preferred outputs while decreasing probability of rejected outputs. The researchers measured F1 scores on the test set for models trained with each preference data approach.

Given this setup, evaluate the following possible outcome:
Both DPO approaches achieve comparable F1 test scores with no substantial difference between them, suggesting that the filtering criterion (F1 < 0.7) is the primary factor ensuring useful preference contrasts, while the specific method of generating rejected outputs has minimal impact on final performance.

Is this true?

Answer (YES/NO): NO